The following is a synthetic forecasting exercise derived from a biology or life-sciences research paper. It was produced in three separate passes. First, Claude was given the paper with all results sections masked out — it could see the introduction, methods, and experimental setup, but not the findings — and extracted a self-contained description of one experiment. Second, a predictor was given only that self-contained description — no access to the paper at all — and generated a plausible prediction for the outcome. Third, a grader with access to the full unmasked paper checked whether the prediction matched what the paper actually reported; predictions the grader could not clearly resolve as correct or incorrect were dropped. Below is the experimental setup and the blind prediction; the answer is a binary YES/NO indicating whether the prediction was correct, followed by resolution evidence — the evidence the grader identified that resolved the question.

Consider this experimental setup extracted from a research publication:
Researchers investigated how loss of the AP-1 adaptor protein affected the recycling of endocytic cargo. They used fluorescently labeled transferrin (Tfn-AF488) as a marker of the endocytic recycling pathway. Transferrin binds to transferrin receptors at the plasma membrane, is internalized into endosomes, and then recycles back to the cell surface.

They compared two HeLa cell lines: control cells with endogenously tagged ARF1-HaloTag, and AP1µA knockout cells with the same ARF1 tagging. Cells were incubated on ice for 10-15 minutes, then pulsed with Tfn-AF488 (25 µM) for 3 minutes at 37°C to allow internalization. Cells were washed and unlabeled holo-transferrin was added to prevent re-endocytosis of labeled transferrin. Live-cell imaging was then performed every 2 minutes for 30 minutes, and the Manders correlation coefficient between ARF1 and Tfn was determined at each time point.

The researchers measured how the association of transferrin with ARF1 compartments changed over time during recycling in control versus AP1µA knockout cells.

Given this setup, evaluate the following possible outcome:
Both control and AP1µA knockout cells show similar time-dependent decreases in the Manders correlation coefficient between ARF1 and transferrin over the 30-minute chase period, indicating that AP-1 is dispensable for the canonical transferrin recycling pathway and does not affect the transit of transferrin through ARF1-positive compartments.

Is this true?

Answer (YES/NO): NO